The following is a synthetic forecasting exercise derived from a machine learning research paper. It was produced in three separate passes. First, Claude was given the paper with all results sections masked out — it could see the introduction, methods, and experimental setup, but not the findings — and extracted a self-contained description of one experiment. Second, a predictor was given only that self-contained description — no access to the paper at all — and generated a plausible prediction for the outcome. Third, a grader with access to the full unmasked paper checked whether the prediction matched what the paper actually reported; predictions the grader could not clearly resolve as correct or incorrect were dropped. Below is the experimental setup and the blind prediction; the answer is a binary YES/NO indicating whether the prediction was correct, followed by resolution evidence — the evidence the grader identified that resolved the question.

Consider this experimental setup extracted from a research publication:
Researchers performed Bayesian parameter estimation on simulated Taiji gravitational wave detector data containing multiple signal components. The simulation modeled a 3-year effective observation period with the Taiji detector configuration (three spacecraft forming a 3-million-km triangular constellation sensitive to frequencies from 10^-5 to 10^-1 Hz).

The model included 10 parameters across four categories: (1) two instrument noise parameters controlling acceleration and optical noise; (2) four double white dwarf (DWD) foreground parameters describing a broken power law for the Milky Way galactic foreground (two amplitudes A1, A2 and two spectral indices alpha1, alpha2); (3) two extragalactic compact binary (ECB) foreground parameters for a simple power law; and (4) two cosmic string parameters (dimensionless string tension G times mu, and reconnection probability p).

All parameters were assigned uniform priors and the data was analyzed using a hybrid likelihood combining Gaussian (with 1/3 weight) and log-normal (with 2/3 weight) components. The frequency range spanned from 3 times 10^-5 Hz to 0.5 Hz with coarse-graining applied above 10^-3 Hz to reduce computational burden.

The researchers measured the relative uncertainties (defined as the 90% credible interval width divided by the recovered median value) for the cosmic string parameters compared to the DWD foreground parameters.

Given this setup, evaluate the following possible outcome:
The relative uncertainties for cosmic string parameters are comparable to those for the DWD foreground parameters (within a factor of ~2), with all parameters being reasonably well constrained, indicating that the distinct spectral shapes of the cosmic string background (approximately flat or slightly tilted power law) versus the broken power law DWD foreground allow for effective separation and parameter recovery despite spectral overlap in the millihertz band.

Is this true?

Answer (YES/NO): NO